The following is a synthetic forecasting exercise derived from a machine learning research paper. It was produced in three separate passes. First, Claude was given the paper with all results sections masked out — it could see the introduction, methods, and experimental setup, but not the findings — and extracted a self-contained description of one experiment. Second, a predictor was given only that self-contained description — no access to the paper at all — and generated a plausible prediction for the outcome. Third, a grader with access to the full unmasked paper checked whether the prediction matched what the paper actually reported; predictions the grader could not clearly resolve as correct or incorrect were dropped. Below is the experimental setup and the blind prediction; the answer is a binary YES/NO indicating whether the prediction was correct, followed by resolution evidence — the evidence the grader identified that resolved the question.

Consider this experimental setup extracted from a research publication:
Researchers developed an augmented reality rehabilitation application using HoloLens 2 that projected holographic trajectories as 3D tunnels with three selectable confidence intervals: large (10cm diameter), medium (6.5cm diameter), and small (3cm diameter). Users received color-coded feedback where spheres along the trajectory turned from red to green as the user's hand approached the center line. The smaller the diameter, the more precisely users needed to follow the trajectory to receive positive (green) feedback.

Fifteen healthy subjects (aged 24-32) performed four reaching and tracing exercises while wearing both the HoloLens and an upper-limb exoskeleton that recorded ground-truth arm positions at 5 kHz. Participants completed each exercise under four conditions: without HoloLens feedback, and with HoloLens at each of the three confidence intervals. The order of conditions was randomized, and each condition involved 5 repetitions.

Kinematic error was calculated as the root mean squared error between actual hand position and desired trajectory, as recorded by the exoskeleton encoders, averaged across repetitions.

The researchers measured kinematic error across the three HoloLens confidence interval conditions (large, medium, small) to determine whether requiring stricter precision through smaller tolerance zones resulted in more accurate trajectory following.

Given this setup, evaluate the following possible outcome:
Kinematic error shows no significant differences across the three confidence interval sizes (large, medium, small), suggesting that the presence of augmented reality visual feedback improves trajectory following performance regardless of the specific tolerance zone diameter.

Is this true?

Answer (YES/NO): YES